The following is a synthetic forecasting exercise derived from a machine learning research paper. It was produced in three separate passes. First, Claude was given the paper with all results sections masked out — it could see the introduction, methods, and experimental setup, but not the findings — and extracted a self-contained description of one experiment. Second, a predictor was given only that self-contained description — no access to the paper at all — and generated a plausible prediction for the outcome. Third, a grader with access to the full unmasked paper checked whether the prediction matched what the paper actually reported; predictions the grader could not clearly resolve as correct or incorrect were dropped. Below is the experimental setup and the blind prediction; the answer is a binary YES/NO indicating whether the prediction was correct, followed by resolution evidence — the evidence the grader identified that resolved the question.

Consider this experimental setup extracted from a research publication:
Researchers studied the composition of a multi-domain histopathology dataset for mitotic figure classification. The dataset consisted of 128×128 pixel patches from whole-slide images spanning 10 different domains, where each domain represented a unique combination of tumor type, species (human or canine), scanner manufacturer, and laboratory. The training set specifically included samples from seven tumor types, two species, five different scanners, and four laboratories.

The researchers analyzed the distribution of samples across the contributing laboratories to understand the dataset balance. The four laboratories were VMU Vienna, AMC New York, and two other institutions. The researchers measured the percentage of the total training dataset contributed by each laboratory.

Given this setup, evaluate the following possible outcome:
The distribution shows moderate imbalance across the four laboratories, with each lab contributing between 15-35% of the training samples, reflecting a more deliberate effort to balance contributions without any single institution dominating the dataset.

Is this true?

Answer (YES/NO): NO